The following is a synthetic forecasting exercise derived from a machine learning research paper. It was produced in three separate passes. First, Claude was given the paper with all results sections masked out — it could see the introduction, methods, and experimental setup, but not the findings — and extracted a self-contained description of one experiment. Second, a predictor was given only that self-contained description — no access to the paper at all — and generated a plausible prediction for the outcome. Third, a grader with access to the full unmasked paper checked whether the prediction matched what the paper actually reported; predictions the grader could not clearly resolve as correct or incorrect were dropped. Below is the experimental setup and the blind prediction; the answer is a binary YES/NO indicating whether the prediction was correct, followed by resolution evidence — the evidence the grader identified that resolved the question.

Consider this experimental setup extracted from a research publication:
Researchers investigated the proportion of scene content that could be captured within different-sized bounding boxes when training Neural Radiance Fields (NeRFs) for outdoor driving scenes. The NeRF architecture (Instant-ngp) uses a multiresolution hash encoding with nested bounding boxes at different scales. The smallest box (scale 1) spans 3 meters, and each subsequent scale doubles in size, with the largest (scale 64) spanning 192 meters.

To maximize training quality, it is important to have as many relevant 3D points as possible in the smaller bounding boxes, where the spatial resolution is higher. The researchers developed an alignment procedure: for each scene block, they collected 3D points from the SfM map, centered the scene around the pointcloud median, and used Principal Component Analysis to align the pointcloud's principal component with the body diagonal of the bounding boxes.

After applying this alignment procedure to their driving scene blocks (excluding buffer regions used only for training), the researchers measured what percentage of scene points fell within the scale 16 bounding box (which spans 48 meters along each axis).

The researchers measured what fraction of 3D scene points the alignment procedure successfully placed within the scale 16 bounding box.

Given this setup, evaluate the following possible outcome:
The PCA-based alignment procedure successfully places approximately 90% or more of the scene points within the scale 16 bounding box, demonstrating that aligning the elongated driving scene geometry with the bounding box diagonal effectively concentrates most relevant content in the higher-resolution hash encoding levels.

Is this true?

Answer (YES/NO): NO